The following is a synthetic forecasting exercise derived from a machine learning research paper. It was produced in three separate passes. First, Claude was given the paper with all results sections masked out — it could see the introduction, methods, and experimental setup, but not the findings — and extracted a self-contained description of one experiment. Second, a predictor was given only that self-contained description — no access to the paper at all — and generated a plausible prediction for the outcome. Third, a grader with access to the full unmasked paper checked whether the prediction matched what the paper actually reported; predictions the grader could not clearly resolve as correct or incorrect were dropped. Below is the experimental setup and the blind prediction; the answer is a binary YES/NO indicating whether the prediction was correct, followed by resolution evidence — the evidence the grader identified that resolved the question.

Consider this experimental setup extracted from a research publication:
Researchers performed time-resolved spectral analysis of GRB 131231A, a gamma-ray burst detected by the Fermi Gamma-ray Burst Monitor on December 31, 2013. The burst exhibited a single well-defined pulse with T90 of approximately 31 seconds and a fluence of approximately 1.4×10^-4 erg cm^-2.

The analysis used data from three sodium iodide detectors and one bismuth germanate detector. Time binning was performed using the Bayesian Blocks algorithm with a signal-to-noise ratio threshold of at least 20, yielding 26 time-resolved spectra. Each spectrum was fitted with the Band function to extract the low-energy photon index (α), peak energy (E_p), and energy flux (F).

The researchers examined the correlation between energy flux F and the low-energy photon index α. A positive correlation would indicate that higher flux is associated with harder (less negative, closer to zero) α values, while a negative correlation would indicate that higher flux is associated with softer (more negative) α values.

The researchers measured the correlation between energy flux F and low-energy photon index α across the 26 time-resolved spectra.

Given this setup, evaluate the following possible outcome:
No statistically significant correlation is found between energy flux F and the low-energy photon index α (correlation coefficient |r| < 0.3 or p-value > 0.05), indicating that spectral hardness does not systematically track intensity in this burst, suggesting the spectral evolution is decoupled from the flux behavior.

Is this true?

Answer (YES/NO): NO